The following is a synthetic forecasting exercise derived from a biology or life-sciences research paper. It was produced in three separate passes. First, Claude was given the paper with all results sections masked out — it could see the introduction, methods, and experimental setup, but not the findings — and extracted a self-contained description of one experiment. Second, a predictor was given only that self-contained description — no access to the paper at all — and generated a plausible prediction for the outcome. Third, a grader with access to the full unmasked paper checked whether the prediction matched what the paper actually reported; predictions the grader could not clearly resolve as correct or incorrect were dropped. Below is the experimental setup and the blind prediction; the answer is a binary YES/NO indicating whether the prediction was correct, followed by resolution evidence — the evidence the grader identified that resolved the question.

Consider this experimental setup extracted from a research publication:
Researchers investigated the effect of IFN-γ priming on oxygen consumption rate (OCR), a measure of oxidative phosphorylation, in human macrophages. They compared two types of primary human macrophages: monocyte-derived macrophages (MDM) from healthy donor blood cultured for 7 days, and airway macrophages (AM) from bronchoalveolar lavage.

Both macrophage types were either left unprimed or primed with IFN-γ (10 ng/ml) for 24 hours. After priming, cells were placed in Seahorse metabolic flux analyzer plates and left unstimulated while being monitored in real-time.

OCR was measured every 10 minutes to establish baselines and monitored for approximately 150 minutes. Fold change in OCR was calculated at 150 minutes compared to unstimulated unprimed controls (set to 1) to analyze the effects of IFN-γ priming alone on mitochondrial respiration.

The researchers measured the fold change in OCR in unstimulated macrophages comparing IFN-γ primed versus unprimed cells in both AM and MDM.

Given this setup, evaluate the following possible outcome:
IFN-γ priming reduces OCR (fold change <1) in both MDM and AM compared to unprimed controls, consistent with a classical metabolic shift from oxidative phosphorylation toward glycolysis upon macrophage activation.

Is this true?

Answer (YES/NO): NO